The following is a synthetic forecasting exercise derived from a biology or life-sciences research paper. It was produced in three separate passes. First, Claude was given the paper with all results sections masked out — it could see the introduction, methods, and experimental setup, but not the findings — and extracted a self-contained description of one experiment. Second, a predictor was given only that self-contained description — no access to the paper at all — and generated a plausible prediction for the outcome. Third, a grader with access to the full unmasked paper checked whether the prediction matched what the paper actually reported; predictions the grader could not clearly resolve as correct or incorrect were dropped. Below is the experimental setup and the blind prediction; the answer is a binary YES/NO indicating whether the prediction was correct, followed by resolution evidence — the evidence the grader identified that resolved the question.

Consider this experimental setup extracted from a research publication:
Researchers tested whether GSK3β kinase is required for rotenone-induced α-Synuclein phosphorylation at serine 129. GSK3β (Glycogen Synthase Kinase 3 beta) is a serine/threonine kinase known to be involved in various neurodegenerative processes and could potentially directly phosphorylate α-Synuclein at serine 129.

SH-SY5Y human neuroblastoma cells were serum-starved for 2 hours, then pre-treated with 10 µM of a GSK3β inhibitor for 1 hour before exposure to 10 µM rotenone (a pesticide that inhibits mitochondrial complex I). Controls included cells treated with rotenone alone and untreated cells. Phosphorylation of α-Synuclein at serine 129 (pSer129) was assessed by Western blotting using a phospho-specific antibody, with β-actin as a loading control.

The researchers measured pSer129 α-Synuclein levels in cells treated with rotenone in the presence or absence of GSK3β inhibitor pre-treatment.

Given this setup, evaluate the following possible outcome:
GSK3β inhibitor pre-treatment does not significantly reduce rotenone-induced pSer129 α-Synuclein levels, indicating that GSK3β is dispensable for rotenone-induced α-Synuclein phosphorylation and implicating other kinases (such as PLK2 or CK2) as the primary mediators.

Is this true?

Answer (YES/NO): NO